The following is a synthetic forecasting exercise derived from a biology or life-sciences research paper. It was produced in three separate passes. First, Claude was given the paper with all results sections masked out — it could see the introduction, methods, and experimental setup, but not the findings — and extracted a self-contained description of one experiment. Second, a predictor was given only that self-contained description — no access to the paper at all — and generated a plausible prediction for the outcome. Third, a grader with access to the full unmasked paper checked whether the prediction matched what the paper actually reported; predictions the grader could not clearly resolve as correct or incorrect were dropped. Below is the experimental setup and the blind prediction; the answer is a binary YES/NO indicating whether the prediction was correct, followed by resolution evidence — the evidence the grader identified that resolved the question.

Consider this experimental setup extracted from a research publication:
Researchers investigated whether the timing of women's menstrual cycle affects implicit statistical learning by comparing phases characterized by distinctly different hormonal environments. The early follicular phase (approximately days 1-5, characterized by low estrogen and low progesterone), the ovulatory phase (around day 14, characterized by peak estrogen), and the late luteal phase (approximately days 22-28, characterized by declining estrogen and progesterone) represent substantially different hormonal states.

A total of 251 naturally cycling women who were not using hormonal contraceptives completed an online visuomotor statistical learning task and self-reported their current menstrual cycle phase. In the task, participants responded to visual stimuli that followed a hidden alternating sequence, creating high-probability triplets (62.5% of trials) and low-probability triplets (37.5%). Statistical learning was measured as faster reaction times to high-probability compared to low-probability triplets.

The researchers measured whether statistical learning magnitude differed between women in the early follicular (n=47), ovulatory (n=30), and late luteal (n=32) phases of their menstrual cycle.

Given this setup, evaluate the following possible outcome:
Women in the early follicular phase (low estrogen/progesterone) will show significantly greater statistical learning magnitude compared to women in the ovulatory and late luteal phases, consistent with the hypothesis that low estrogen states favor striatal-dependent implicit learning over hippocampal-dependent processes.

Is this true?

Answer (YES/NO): NO